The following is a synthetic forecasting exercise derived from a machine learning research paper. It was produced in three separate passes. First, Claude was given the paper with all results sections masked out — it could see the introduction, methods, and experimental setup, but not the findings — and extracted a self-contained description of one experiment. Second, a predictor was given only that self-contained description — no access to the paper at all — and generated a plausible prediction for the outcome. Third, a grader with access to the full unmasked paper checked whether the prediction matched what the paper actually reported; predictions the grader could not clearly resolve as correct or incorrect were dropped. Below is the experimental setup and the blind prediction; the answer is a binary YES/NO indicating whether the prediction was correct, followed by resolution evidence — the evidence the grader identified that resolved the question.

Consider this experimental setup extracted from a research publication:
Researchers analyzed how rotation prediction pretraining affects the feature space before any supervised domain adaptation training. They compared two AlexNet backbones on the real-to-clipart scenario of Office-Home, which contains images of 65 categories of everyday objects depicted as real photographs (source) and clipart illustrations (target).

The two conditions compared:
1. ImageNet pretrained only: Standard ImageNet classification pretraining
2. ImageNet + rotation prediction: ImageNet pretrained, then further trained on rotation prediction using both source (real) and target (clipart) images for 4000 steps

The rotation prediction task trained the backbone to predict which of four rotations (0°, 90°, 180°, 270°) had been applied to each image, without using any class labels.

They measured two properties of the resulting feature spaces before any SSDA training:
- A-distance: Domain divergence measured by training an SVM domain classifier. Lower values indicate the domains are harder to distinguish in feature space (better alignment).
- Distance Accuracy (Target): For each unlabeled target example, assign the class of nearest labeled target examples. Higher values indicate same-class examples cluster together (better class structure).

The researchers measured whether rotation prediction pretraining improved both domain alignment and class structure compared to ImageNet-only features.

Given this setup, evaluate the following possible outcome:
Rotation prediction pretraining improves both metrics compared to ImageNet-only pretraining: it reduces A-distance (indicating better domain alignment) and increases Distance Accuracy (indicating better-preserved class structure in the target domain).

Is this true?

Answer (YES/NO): YES